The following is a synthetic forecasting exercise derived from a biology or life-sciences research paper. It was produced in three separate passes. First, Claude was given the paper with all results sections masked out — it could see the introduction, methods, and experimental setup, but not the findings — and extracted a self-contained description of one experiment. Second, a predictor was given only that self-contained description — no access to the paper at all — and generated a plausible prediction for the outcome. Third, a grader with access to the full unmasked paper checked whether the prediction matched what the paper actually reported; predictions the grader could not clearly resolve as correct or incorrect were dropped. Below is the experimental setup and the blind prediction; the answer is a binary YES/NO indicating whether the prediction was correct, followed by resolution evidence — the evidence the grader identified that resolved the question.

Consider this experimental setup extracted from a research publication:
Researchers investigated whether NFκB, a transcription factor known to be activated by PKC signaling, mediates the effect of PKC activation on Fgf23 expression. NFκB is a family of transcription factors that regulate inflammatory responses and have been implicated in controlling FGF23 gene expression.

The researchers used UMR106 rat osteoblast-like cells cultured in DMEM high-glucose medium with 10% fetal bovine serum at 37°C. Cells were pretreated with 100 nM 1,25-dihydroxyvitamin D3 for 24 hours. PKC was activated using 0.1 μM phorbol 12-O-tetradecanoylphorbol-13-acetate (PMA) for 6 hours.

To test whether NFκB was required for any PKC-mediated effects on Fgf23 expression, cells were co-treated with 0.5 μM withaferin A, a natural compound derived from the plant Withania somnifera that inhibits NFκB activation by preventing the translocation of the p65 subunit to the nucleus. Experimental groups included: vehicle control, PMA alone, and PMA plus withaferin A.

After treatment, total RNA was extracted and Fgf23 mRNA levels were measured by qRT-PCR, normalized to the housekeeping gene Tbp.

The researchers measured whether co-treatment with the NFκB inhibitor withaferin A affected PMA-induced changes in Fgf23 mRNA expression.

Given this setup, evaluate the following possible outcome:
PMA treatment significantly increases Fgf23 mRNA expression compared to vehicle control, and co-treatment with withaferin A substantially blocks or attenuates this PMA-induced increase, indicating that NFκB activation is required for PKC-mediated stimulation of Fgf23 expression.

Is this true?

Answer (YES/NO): YES